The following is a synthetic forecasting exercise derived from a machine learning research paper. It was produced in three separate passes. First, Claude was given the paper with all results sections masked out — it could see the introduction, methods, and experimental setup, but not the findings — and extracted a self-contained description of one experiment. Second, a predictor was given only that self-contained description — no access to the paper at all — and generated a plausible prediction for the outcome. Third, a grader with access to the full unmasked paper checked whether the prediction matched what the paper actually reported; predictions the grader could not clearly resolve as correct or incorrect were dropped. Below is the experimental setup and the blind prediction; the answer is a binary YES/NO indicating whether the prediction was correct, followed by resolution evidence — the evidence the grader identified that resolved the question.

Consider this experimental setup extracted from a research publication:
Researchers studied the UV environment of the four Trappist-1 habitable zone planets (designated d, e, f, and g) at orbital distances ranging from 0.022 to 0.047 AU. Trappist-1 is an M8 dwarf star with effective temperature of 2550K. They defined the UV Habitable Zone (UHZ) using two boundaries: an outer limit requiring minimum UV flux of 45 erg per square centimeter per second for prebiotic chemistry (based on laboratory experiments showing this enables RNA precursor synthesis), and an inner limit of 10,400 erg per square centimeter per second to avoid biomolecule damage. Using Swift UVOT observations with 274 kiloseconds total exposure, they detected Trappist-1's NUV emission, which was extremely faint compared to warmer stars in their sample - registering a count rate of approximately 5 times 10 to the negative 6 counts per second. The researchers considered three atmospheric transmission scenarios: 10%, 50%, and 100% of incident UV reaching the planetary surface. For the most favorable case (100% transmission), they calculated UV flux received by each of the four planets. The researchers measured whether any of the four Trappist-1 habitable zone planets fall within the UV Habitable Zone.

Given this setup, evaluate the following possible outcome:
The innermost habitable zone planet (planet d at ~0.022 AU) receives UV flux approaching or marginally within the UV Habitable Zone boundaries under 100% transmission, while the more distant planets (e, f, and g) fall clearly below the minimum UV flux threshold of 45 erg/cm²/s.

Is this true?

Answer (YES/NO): NO